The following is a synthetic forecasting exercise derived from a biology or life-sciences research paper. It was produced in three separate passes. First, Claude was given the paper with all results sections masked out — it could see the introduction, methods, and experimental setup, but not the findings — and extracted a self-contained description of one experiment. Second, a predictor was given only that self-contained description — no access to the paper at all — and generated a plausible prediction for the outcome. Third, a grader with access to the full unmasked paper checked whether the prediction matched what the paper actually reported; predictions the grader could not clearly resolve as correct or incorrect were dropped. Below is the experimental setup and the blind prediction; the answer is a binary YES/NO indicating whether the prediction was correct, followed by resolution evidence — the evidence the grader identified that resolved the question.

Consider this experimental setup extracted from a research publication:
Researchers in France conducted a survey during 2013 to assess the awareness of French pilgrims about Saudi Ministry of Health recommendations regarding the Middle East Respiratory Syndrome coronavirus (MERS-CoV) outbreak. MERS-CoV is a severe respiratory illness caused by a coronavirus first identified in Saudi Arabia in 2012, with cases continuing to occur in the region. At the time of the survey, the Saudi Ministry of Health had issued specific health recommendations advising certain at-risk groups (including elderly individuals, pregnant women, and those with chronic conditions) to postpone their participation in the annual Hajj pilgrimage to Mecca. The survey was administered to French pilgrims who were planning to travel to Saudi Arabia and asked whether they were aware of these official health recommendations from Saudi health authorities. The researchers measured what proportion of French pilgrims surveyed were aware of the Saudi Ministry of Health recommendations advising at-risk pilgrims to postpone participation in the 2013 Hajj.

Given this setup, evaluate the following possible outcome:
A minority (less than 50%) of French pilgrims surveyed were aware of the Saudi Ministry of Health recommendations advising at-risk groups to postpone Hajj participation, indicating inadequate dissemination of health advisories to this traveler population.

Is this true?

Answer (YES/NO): YES